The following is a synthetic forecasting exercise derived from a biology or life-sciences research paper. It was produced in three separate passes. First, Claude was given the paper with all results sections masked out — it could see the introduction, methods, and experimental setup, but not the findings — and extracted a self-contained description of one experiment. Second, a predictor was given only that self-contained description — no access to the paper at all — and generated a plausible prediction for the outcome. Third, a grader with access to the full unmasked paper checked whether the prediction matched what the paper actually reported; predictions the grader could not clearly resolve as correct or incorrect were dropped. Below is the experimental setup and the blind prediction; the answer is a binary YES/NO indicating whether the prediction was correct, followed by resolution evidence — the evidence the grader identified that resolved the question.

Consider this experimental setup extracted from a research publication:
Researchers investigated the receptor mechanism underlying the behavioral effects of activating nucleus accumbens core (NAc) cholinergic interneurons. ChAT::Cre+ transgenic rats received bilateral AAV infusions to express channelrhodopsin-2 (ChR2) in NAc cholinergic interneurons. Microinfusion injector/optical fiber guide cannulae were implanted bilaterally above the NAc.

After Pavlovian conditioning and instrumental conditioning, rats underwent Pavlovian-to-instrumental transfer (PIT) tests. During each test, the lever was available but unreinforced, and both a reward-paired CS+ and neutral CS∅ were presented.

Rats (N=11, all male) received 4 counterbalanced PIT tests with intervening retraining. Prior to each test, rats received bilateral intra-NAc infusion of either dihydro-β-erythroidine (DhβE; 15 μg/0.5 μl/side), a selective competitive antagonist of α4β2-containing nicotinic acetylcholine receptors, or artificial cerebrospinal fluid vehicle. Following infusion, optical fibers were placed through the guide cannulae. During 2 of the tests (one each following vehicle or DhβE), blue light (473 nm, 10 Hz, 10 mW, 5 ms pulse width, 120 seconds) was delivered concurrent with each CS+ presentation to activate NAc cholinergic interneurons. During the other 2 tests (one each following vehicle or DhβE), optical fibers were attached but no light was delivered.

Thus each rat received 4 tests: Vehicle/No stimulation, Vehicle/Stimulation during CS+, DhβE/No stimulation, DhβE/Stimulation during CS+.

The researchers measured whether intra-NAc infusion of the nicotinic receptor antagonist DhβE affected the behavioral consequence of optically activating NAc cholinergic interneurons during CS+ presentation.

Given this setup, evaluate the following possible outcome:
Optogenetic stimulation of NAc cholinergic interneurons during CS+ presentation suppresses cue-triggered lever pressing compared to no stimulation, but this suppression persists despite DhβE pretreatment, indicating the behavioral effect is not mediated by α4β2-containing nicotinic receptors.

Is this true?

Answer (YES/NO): NO